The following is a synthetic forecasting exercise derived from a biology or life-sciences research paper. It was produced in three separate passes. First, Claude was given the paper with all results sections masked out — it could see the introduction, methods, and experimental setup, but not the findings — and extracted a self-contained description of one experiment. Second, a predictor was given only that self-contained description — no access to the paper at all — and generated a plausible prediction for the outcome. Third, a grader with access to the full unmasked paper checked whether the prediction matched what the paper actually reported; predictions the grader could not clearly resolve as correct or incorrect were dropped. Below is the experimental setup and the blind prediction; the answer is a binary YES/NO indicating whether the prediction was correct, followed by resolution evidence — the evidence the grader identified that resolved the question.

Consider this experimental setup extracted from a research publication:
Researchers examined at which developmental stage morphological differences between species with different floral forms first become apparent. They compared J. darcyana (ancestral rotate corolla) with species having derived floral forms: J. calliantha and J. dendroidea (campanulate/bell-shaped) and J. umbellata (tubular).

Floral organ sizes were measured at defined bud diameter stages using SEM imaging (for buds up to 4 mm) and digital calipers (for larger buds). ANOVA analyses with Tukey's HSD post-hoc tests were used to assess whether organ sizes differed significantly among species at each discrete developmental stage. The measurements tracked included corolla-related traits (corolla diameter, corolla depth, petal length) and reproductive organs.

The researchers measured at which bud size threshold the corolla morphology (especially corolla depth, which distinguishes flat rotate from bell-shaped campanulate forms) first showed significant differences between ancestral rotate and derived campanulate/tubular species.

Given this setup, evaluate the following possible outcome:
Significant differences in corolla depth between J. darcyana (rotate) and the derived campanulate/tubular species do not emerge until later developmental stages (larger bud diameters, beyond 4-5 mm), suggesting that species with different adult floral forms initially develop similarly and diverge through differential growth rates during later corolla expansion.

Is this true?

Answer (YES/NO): NO